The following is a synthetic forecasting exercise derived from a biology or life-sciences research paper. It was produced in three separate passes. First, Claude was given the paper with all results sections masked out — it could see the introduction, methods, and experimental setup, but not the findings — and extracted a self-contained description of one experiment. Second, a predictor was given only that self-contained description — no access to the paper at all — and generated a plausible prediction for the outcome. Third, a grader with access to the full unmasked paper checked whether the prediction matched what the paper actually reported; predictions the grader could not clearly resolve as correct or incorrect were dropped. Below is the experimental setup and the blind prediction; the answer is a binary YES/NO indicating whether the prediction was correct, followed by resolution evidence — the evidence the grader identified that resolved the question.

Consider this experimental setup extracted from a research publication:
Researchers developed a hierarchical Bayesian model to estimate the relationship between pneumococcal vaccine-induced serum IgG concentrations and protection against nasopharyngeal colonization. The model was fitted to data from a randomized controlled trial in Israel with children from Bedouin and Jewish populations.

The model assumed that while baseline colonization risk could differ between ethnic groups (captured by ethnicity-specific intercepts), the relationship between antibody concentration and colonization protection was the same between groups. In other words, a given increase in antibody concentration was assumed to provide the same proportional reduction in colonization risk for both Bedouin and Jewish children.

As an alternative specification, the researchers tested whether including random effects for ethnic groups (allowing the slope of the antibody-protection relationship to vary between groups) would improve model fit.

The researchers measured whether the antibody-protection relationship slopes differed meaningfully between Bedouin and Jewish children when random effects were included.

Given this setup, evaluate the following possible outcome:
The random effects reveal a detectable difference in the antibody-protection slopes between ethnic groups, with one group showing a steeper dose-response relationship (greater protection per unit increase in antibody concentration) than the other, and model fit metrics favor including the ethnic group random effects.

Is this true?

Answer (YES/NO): NO